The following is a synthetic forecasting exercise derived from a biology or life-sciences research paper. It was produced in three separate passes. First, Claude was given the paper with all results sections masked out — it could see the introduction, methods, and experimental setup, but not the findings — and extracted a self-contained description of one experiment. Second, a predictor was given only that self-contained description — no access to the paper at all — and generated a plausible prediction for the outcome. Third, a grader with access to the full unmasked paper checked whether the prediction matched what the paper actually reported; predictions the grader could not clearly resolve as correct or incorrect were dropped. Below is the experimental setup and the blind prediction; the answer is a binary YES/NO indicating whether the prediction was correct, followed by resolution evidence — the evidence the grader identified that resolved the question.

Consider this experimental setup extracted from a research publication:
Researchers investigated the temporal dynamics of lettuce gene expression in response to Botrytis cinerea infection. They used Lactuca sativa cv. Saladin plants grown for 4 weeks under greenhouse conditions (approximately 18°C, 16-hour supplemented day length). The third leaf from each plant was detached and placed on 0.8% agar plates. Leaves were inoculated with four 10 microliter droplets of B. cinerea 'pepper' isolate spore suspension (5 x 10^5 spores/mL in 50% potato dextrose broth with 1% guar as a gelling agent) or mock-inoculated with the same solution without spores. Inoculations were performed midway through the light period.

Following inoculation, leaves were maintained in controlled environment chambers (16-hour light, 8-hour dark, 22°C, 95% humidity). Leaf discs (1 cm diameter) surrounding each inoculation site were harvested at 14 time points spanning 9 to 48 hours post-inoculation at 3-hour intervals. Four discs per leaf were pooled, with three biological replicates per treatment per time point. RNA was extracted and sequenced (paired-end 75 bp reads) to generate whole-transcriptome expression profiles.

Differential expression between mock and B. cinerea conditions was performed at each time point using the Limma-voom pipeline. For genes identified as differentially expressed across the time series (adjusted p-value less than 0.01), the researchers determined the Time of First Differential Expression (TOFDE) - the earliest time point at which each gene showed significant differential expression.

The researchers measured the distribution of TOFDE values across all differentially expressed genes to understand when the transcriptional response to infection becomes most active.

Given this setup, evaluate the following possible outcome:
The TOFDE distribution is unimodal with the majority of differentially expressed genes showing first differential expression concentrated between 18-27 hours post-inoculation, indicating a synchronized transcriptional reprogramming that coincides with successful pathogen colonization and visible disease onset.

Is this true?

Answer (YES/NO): YES